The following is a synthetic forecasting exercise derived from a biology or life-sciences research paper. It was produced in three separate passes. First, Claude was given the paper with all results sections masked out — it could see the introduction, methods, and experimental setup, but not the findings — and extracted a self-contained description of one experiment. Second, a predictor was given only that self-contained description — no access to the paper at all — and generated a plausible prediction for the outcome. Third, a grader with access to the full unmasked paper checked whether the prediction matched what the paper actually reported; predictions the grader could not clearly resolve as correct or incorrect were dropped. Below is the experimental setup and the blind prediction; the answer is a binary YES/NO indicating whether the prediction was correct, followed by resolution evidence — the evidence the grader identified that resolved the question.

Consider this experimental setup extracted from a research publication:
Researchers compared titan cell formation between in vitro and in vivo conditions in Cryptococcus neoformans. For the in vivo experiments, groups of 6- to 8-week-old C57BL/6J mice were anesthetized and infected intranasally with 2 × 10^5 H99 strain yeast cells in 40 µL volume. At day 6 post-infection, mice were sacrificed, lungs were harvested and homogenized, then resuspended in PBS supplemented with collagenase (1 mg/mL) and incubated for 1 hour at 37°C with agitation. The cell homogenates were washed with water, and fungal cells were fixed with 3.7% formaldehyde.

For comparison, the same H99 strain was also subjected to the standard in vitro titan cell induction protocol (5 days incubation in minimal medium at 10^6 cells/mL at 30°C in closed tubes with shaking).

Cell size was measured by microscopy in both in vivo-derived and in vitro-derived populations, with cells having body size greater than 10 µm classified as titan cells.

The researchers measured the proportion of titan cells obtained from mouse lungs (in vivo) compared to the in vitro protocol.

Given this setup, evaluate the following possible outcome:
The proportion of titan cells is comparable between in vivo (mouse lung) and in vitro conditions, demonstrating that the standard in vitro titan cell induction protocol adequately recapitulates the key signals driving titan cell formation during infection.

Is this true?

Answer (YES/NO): NO